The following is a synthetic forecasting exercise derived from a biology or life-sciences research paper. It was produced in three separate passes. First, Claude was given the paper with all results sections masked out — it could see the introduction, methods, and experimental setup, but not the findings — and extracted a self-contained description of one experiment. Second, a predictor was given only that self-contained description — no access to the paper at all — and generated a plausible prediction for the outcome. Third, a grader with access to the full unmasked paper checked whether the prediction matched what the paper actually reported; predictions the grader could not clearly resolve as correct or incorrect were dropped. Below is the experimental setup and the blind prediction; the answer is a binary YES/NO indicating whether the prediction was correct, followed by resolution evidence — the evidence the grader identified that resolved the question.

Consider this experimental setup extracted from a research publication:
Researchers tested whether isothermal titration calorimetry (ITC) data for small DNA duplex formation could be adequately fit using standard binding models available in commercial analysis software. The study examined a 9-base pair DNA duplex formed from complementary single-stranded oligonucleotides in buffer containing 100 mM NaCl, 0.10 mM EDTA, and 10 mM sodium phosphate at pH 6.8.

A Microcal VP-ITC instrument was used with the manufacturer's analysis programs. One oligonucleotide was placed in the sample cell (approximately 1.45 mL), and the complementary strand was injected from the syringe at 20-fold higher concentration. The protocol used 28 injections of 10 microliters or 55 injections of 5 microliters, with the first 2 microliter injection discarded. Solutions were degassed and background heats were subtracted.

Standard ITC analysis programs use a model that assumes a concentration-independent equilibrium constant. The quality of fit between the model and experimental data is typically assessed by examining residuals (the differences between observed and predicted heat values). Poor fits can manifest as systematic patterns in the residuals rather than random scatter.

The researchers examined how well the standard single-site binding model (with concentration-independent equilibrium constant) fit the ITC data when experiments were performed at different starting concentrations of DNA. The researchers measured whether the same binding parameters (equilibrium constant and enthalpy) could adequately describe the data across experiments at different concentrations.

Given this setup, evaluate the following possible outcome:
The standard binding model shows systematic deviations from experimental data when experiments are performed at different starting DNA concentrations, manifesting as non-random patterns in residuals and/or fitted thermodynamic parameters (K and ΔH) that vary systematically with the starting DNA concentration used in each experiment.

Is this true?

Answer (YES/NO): YES